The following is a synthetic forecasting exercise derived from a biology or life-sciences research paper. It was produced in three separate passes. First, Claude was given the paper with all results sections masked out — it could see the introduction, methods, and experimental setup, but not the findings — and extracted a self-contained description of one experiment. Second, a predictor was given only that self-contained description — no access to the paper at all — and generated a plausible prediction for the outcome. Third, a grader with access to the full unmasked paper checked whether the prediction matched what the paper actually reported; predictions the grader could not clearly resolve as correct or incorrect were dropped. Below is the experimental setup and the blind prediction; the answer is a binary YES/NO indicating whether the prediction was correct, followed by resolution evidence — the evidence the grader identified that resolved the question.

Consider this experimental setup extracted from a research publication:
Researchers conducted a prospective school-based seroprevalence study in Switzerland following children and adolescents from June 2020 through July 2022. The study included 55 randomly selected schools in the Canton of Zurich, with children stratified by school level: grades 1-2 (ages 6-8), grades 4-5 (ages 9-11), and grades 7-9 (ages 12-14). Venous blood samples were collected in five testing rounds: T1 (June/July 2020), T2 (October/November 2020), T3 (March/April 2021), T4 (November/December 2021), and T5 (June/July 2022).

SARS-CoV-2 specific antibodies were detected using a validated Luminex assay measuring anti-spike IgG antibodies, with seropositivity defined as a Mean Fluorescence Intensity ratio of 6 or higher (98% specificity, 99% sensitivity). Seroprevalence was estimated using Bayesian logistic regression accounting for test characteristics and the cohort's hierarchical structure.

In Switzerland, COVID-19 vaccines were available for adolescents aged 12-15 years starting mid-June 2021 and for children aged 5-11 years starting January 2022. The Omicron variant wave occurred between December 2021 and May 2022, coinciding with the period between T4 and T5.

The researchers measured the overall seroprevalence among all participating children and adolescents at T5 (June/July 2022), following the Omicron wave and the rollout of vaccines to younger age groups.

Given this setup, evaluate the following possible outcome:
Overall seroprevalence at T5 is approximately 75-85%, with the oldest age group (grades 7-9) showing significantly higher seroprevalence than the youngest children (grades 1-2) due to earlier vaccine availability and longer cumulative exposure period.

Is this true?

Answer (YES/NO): NO